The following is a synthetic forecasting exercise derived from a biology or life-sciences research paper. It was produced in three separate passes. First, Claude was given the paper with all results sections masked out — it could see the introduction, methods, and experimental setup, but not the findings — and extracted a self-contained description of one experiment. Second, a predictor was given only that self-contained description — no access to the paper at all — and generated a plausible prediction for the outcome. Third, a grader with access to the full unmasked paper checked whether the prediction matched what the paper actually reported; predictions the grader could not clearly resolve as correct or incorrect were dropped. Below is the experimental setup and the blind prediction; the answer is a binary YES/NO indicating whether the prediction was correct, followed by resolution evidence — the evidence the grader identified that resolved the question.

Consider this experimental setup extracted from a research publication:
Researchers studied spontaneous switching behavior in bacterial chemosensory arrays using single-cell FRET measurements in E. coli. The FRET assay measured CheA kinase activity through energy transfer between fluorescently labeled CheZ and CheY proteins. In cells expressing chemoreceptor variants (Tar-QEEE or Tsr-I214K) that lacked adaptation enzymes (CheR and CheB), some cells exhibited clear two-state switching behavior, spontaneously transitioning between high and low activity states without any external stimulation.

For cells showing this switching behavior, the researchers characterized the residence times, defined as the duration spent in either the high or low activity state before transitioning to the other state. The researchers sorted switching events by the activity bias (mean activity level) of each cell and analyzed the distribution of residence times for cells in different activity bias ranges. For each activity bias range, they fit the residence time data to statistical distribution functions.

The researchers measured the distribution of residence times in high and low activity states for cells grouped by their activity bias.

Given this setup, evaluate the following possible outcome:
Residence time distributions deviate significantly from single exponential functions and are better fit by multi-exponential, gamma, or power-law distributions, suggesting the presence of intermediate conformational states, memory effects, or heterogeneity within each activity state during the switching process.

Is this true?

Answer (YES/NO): NO